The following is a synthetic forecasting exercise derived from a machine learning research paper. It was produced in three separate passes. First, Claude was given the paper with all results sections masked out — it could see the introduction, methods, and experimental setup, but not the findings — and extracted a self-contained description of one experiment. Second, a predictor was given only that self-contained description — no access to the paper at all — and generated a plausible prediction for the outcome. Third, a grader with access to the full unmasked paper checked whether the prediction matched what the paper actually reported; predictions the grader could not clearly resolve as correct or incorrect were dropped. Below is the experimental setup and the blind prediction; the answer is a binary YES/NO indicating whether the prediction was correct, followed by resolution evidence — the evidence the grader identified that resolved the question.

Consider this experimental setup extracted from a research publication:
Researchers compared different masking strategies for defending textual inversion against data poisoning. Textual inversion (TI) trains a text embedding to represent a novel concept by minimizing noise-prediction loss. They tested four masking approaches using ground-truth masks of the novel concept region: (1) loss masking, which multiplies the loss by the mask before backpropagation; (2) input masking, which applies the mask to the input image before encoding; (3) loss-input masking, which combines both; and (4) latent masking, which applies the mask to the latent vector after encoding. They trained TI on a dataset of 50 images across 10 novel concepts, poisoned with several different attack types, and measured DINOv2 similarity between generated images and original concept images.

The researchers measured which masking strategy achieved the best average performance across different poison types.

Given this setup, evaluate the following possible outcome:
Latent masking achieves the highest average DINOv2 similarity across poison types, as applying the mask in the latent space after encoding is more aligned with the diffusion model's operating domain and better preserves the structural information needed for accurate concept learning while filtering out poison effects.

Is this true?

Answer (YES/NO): NO